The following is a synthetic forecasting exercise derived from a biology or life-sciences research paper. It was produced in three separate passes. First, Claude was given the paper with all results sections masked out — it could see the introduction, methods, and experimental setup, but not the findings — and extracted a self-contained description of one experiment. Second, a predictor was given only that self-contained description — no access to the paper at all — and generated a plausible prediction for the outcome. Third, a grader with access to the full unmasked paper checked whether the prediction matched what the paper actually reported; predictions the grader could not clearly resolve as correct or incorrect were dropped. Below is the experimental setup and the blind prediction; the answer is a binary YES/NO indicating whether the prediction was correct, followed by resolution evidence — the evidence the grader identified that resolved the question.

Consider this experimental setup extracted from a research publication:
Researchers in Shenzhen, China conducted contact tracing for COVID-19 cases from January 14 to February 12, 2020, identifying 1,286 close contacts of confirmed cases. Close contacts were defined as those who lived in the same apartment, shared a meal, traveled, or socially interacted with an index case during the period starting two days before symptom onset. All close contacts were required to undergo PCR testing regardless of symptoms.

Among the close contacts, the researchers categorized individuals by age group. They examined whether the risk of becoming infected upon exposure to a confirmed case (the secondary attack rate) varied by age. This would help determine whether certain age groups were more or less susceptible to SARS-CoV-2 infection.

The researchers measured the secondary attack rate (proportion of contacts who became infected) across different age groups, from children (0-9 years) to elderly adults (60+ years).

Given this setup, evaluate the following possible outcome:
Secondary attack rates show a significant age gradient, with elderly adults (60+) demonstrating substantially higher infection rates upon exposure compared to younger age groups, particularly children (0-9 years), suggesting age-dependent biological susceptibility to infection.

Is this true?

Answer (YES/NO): NO